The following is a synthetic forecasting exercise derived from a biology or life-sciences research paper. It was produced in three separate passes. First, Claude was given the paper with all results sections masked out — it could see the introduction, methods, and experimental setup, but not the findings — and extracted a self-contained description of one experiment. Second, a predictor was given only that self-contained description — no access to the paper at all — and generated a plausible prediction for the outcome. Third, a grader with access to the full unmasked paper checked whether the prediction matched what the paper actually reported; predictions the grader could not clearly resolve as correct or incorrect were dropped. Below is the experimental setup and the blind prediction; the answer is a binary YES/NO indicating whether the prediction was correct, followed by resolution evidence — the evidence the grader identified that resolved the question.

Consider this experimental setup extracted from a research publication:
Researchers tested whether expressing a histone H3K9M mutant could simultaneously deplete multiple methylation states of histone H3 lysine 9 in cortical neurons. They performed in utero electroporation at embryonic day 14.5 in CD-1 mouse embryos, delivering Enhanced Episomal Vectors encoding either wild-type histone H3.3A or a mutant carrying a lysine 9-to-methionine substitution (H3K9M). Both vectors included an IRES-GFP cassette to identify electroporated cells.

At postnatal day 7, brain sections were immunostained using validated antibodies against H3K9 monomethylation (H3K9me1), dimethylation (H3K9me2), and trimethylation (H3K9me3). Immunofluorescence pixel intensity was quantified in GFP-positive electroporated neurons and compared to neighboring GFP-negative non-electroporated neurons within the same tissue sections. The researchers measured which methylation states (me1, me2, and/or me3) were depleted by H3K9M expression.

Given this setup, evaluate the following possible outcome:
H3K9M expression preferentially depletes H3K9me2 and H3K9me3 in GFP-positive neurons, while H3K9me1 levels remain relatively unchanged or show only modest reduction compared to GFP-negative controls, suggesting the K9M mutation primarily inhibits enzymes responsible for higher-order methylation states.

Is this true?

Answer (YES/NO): YES